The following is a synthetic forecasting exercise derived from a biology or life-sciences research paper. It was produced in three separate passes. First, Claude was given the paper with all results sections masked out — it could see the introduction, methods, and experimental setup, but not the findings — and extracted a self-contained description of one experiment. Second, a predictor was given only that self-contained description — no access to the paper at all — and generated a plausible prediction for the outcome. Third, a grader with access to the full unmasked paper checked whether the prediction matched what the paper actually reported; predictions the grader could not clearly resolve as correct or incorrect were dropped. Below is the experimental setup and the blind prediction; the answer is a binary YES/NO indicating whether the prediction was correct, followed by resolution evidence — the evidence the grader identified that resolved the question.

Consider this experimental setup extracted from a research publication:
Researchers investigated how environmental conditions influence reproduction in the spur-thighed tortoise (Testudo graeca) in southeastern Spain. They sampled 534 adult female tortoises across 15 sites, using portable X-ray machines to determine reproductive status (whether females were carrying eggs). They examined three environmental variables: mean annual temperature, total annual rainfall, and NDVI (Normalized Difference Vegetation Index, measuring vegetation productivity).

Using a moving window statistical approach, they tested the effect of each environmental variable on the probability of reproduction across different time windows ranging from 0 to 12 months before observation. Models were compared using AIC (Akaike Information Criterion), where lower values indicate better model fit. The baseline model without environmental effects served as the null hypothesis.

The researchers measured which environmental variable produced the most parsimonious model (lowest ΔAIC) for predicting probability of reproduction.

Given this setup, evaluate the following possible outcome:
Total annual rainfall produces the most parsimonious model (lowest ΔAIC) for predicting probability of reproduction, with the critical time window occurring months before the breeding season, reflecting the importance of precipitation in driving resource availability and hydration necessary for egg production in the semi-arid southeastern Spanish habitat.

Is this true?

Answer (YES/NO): NO